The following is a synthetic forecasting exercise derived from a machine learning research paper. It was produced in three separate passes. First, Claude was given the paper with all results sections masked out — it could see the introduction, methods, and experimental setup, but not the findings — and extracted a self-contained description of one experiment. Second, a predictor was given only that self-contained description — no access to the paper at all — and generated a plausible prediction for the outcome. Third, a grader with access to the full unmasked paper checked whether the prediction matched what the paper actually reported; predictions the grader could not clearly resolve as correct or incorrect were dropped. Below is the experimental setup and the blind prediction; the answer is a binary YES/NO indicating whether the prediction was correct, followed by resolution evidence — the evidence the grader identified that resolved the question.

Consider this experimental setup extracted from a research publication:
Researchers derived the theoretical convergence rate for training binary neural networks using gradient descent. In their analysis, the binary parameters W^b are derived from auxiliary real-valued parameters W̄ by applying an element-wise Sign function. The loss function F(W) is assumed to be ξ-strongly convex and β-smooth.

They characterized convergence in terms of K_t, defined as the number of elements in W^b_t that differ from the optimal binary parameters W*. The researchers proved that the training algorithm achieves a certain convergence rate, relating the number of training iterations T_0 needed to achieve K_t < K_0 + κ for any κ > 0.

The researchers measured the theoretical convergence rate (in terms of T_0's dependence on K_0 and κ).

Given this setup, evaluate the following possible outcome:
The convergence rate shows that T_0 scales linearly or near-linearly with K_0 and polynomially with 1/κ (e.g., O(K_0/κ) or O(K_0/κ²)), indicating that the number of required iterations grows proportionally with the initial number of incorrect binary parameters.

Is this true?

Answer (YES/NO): NO